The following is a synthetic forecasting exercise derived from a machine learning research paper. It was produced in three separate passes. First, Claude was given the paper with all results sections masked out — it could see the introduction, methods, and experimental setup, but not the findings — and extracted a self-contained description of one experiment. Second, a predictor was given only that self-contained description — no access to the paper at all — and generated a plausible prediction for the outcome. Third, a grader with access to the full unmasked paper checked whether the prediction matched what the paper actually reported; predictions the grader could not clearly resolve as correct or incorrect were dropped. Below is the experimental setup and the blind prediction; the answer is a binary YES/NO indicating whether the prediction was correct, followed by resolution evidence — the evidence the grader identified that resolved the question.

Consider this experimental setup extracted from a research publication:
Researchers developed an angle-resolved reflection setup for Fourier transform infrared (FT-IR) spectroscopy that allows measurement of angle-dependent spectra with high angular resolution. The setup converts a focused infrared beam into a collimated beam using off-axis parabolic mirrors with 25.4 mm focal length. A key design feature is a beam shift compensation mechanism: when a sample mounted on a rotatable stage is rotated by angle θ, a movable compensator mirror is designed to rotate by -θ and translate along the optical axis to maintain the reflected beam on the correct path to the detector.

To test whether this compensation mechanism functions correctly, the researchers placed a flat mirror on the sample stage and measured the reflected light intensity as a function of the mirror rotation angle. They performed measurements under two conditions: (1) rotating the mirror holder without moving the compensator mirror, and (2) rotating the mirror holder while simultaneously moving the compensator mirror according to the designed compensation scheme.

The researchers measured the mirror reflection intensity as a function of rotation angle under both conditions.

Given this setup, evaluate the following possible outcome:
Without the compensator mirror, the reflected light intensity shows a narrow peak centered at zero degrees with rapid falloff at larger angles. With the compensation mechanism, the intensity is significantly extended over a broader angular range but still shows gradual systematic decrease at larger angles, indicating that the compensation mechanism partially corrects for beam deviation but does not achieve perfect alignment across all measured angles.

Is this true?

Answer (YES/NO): NO